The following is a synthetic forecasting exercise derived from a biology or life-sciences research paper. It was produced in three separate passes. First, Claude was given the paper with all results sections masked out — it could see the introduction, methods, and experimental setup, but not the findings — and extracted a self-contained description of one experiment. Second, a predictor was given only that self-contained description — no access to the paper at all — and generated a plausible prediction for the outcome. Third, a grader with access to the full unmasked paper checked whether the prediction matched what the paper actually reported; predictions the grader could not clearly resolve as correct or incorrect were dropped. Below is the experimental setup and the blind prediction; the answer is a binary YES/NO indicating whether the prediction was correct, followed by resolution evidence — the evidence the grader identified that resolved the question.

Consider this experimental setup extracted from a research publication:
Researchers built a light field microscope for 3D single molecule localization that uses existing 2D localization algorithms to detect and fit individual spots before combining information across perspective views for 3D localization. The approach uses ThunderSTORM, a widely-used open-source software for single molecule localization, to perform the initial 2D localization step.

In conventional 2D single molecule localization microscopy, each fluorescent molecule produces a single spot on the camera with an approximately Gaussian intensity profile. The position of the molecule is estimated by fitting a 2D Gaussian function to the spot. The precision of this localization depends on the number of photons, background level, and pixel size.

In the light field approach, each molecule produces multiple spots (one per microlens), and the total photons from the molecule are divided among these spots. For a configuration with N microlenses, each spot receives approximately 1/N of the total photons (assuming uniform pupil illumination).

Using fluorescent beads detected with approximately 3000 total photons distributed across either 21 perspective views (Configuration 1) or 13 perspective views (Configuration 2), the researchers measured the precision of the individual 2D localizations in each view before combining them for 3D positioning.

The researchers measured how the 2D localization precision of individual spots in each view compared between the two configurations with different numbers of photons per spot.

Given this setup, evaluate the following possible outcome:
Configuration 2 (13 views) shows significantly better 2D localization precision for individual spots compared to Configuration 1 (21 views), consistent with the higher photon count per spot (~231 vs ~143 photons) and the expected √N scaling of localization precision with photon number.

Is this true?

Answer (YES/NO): NO